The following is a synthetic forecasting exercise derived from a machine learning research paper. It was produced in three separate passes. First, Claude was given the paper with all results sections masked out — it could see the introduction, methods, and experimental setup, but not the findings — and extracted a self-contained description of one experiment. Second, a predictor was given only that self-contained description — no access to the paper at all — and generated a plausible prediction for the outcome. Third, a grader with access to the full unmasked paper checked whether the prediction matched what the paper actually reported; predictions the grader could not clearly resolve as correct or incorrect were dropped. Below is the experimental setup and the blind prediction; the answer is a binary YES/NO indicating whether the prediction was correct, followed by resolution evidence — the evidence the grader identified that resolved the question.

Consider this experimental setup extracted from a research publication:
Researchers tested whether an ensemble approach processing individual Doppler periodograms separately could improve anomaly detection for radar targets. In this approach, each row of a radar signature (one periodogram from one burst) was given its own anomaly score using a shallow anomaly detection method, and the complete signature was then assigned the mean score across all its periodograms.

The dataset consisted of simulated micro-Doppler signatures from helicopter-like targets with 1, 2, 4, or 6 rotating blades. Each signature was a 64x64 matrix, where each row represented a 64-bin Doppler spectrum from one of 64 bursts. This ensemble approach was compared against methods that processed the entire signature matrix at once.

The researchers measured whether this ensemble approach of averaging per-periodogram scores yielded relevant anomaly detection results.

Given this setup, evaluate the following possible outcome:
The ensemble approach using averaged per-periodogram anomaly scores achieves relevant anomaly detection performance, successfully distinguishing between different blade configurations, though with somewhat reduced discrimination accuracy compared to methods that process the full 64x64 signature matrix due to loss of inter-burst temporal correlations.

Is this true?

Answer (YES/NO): NO